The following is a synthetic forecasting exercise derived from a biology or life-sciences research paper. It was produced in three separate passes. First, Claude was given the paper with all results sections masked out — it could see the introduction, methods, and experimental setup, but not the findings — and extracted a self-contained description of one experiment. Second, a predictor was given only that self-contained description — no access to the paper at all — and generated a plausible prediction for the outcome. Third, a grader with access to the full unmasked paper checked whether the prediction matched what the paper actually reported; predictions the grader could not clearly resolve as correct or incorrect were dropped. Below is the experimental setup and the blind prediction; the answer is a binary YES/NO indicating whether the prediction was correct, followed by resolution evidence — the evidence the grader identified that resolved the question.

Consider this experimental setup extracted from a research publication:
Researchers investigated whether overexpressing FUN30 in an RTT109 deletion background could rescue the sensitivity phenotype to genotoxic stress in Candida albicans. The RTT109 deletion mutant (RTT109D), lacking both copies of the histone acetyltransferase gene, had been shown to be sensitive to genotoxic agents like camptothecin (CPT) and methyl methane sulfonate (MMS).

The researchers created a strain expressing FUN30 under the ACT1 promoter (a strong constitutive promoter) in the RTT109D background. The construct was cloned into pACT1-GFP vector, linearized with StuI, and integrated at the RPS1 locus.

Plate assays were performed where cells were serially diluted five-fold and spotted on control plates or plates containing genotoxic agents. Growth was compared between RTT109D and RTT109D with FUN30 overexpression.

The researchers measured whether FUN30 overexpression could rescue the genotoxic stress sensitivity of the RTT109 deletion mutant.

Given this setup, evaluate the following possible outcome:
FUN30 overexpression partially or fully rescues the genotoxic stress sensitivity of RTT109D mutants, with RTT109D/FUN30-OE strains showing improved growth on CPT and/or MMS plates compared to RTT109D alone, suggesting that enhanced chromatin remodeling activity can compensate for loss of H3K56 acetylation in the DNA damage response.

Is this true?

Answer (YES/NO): NO